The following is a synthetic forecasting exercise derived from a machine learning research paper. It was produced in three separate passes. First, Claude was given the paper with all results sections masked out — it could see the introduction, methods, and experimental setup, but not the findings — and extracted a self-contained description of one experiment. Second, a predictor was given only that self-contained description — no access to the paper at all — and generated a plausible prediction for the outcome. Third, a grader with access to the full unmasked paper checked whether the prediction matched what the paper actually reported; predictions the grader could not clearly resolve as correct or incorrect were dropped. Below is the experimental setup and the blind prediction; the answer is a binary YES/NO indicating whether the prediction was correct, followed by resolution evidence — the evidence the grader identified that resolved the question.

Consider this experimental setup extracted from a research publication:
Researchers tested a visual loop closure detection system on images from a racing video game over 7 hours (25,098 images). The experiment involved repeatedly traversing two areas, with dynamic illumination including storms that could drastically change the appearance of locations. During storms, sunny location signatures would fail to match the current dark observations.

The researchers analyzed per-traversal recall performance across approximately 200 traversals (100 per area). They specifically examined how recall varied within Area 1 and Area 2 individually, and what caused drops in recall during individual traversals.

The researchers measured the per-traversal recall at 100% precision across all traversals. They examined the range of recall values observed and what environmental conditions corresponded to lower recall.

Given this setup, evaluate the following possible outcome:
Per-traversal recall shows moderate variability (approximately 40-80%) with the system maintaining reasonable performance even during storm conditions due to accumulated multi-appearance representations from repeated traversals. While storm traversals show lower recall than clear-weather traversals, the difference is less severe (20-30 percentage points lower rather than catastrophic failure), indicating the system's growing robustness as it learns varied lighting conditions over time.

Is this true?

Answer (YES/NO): NO